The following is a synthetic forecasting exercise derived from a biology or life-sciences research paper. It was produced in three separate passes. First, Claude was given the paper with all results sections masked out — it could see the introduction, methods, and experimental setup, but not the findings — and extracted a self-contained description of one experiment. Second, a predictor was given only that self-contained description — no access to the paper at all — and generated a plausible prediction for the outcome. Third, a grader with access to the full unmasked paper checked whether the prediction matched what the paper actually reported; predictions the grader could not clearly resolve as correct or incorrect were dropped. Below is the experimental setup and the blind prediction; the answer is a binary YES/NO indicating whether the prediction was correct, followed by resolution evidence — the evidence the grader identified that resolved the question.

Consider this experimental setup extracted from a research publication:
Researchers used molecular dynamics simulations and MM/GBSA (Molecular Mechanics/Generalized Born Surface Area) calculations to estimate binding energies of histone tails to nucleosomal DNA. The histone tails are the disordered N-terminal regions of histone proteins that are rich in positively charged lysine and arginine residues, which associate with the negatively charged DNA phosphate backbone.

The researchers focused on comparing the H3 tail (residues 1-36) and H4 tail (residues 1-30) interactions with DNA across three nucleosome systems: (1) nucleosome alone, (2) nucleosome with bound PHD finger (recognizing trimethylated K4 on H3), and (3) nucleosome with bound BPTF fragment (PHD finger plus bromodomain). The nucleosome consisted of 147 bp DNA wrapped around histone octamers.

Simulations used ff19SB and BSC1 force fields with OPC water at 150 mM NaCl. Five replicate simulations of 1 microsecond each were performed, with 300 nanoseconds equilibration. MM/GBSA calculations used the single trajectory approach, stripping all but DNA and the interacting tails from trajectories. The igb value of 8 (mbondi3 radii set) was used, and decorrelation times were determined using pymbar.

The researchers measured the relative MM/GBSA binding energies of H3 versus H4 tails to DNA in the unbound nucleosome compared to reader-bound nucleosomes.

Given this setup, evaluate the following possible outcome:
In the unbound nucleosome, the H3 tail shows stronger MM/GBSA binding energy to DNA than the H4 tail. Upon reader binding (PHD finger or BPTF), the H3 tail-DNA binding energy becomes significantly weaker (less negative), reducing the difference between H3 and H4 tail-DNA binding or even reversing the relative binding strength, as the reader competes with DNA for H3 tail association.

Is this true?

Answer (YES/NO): YES